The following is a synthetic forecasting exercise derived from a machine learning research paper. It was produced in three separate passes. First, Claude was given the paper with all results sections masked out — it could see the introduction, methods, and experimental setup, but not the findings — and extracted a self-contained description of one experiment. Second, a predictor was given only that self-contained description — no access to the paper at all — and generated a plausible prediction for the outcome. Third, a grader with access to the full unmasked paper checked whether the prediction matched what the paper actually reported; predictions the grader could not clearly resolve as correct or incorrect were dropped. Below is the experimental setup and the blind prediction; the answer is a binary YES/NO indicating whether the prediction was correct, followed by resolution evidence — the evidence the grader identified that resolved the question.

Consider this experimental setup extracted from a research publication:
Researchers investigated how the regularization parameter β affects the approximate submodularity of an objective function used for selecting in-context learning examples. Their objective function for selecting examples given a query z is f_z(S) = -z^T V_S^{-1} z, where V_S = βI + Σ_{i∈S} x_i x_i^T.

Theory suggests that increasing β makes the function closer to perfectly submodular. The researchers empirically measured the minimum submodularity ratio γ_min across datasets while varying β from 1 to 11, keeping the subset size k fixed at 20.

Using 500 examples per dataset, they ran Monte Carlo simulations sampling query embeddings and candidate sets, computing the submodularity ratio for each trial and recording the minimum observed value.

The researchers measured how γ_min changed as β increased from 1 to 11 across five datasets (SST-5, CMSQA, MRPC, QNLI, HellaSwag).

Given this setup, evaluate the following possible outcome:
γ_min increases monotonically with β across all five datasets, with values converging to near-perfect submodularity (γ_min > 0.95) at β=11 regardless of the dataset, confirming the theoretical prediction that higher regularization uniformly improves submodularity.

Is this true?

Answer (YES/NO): NO